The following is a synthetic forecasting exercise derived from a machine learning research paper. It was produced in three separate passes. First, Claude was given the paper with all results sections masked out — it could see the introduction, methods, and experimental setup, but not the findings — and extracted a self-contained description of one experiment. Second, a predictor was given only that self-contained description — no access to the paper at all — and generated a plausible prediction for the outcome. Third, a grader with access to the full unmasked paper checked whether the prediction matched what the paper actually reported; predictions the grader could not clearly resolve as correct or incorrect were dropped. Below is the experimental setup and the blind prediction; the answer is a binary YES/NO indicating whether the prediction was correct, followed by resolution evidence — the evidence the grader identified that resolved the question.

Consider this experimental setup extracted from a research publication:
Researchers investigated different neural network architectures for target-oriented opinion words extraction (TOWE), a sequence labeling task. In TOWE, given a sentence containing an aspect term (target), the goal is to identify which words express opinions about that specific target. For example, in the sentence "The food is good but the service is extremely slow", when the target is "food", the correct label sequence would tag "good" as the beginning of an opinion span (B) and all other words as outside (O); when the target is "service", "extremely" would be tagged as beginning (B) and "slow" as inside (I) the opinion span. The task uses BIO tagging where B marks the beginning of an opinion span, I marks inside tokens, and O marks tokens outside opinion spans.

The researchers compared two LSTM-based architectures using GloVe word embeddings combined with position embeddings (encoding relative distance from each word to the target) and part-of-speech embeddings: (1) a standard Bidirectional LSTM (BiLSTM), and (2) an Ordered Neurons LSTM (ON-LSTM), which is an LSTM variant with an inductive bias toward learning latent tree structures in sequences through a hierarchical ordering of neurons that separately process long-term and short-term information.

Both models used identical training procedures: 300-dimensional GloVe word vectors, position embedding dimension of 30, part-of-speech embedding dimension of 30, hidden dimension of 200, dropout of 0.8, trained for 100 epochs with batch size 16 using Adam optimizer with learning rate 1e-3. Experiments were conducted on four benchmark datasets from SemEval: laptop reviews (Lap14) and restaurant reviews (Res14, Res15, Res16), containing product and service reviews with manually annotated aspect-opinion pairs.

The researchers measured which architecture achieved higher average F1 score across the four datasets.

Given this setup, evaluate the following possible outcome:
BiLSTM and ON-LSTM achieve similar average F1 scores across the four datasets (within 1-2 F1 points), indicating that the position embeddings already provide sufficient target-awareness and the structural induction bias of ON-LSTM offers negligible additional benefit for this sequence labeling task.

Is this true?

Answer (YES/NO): NO